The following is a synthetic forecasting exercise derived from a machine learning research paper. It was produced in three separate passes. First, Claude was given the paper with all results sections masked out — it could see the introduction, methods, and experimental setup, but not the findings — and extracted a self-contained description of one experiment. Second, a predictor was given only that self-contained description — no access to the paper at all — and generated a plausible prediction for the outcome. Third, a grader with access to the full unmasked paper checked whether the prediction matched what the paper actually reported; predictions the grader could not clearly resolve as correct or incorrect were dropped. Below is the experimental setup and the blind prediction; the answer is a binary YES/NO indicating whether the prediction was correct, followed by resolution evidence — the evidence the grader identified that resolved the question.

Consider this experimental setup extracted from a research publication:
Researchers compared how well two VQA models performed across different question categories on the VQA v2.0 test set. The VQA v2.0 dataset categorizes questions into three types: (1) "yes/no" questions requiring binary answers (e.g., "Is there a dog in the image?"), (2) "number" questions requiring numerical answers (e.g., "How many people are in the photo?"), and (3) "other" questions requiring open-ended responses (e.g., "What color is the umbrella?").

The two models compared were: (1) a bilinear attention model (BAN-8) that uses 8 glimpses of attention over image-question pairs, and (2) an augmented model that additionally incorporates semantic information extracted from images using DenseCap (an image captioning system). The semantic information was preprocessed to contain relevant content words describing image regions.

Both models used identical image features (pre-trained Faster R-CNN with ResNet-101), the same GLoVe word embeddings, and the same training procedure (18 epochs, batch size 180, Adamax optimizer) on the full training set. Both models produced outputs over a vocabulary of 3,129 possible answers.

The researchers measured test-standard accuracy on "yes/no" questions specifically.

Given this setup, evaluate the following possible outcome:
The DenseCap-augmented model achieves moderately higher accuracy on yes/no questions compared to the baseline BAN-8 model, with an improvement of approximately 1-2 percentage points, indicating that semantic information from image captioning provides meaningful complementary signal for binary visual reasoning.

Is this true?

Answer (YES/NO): NO